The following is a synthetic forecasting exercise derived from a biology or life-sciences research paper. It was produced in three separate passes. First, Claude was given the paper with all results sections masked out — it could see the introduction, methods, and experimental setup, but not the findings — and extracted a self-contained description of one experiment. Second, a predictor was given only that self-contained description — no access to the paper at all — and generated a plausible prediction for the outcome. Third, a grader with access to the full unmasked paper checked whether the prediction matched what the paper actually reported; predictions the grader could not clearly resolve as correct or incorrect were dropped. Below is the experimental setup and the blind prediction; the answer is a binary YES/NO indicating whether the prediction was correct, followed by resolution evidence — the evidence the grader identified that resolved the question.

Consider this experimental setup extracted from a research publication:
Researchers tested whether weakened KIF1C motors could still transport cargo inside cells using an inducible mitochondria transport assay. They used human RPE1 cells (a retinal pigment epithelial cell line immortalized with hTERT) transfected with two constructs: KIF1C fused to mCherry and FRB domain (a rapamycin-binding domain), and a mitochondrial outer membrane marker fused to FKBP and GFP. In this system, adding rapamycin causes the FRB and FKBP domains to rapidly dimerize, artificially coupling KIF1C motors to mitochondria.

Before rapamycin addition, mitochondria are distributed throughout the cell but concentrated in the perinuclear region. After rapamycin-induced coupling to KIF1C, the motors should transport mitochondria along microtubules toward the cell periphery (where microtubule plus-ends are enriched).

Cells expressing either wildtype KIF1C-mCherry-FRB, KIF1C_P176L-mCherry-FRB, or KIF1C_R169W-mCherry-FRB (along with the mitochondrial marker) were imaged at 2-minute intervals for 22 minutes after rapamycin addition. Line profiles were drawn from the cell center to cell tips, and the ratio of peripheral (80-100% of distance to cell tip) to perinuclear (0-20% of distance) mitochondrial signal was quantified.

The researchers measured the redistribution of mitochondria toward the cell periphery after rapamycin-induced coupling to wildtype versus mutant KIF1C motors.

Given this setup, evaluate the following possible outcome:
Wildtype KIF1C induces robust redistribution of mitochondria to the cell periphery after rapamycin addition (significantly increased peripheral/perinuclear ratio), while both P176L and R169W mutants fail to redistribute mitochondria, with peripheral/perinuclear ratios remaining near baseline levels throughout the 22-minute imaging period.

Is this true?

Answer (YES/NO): NO